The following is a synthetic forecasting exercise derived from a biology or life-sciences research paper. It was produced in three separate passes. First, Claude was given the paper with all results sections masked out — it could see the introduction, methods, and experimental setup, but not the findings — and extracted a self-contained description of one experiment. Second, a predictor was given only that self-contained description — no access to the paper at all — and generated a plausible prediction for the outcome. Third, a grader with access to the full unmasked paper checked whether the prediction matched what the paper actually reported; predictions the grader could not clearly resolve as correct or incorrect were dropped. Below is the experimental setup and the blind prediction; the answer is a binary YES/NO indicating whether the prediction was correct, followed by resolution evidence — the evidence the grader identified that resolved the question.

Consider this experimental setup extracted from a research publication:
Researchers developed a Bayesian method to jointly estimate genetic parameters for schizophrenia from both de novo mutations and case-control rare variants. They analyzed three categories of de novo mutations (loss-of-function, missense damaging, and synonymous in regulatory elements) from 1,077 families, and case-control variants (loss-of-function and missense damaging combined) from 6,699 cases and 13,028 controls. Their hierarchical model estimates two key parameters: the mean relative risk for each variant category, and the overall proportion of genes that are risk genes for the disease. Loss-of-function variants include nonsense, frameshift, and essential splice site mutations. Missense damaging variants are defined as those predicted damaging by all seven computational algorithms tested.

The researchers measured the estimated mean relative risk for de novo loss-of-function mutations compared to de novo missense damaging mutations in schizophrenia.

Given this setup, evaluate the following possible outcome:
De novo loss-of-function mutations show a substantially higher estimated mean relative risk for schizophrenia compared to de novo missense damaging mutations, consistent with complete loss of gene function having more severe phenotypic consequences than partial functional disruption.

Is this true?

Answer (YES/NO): YES